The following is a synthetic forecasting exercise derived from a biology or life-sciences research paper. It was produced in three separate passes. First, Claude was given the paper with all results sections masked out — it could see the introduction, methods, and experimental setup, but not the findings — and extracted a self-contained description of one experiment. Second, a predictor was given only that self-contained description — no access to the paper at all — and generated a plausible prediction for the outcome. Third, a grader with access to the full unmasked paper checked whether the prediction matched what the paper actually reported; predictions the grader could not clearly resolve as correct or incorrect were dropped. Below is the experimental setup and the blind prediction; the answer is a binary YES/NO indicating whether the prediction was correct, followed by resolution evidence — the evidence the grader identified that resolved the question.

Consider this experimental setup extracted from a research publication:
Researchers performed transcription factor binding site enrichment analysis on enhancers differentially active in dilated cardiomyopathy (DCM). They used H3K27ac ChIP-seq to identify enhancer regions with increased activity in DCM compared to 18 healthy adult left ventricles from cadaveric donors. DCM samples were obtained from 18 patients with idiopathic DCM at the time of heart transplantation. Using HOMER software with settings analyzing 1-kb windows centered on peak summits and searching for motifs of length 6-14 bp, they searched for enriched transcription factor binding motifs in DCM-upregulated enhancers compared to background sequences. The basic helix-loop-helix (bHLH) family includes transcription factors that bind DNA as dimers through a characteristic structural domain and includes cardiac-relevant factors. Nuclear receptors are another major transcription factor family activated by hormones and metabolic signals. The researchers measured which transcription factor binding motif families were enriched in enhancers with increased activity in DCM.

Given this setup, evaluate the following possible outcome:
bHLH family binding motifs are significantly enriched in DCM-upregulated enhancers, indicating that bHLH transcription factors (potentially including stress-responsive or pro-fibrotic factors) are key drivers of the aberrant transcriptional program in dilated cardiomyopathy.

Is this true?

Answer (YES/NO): YES